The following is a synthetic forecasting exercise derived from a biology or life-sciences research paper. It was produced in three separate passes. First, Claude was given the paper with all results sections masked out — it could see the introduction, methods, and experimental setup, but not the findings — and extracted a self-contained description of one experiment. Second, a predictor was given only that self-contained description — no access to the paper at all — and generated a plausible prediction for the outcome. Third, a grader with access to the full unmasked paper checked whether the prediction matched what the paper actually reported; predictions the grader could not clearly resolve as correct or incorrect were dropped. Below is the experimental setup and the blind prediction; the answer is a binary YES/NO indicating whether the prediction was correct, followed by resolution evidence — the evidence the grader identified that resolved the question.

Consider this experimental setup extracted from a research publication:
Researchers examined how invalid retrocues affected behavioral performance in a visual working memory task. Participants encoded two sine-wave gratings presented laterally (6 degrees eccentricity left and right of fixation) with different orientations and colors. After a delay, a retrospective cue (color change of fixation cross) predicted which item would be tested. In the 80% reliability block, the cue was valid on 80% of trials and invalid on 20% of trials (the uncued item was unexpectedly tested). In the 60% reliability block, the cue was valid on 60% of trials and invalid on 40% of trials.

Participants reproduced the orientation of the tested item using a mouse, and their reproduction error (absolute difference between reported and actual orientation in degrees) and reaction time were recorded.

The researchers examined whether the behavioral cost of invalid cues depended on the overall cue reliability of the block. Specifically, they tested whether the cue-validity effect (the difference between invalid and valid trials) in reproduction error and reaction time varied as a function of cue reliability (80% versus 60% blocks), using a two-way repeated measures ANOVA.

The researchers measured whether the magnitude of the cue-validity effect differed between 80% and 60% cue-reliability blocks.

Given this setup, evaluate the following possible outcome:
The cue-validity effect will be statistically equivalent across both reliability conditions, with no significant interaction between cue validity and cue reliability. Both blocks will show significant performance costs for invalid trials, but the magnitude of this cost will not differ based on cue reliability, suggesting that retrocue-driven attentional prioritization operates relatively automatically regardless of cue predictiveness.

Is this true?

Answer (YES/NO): NO